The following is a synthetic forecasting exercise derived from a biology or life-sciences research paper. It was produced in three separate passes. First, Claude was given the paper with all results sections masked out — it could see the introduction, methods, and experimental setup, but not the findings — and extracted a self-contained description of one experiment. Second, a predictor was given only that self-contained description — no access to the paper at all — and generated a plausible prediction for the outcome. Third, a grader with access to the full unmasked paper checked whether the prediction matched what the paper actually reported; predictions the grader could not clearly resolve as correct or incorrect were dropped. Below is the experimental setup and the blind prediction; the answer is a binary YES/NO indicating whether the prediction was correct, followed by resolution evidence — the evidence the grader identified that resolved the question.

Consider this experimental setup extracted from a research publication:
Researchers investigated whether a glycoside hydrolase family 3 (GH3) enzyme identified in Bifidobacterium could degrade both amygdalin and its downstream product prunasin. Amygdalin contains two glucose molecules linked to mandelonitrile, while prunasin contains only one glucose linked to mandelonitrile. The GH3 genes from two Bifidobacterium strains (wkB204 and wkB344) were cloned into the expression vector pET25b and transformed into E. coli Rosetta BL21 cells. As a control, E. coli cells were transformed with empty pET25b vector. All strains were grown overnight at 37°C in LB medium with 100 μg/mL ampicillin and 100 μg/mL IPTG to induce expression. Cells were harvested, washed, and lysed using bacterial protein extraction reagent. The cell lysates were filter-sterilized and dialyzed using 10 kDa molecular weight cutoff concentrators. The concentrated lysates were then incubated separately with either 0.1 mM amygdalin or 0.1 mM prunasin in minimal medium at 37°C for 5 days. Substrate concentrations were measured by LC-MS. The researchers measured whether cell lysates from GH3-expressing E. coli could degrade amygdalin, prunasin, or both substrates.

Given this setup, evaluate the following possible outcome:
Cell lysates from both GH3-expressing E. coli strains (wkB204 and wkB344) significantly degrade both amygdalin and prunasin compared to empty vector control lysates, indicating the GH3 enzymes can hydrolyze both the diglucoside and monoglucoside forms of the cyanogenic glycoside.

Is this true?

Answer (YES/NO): NO